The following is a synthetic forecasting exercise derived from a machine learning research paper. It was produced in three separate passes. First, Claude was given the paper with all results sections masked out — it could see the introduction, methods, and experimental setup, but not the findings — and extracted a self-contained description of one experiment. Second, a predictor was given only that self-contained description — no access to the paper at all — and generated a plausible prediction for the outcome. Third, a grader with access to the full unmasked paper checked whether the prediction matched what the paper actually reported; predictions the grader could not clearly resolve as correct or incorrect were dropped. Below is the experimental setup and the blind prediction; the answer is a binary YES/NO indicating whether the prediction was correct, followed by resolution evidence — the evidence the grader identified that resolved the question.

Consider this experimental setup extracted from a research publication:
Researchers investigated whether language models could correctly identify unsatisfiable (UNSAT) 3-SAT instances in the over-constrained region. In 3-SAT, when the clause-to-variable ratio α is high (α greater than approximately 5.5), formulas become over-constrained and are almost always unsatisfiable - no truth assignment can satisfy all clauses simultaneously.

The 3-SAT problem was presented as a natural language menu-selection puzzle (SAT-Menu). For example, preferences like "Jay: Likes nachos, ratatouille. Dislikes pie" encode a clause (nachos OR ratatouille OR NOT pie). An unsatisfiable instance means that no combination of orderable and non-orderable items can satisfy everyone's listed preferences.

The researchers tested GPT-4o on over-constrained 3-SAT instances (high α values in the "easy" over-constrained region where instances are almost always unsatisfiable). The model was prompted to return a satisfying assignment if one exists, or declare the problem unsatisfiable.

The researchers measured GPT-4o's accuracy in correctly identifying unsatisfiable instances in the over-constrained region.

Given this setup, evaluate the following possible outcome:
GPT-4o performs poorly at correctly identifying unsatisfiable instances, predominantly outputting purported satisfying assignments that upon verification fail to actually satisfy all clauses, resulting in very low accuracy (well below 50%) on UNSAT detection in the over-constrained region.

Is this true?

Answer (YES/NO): NO